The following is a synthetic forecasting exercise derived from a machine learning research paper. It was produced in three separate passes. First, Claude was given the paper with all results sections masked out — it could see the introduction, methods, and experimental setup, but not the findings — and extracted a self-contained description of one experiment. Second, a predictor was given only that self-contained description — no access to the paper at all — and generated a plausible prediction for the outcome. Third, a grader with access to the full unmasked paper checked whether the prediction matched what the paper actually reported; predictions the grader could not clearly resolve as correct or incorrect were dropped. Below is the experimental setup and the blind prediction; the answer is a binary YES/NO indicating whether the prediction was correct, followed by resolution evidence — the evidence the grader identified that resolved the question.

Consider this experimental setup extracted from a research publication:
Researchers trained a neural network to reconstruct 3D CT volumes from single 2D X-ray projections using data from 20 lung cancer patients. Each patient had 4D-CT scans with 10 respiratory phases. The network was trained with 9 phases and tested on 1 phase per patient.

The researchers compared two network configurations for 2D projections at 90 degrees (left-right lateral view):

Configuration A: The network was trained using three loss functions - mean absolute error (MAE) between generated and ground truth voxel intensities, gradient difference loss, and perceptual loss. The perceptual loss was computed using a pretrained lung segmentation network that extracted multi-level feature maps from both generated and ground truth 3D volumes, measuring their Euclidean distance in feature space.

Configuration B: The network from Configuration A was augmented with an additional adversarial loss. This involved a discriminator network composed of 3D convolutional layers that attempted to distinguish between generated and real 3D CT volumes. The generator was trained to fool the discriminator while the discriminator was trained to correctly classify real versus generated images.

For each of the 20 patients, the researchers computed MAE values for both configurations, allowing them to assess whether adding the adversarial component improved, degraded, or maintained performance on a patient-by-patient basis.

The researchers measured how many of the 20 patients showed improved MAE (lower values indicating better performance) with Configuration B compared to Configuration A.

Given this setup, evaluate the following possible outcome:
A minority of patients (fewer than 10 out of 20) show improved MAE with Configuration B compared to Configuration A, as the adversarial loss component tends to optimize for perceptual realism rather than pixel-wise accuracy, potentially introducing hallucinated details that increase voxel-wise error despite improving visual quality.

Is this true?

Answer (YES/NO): NO